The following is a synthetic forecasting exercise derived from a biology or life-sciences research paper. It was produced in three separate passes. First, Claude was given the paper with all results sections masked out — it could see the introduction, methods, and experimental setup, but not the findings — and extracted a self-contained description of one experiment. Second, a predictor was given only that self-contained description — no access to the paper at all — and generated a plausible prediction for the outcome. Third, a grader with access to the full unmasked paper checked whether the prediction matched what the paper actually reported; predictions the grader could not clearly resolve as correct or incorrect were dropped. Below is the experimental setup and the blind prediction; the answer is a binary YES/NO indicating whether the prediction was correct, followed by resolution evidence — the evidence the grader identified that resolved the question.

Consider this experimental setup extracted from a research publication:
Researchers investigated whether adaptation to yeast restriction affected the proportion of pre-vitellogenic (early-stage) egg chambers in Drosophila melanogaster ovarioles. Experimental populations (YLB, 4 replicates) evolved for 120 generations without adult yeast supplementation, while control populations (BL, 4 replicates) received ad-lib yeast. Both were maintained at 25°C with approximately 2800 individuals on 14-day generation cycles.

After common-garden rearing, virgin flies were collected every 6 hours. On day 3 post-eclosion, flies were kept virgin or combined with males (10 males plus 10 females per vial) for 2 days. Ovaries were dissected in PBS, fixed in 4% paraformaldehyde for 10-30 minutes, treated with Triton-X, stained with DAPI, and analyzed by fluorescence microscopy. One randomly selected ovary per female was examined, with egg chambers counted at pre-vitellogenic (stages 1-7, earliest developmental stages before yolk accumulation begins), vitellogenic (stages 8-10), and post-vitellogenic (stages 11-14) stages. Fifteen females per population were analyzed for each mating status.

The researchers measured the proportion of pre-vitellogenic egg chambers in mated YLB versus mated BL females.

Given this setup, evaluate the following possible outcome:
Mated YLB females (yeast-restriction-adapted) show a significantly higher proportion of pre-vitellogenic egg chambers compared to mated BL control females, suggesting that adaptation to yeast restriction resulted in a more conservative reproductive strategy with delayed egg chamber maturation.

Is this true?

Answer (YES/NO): NO